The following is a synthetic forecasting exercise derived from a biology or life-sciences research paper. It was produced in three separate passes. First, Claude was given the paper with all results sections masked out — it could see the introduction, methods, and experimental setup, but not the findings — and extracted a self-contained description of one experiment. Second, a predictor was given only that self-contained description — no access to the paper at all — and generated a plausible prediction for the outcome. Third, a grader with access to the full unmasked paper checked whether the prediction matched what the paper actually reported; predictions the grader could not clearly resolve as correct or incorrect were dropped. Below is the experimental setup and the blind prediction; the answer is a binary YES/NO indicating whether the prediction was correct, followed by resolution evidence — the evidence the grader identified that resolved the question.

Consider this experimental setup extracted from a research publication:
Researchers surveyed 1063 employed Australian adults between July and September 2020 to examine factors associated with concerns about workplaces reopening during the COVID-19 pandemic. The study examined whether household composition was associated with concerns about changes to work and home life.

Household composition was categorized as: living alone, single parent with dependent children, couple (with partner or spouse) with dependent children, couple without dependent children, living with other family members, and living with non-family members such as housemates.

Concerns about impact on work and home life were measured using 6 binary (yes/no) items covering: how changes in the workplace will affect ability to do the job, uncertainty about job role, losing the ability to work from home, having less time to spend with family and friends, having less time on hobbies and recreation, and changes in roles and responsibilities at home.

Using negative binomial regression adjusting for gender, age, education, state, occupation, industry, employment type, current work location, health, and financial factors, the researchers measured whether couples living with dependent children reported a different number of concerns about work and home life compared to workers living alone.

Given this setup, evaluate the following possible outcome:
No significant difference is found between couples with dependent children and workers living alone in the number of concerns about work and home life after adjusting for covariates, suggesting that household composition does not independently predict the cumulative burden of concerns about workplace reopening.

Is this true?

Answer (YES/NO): NO